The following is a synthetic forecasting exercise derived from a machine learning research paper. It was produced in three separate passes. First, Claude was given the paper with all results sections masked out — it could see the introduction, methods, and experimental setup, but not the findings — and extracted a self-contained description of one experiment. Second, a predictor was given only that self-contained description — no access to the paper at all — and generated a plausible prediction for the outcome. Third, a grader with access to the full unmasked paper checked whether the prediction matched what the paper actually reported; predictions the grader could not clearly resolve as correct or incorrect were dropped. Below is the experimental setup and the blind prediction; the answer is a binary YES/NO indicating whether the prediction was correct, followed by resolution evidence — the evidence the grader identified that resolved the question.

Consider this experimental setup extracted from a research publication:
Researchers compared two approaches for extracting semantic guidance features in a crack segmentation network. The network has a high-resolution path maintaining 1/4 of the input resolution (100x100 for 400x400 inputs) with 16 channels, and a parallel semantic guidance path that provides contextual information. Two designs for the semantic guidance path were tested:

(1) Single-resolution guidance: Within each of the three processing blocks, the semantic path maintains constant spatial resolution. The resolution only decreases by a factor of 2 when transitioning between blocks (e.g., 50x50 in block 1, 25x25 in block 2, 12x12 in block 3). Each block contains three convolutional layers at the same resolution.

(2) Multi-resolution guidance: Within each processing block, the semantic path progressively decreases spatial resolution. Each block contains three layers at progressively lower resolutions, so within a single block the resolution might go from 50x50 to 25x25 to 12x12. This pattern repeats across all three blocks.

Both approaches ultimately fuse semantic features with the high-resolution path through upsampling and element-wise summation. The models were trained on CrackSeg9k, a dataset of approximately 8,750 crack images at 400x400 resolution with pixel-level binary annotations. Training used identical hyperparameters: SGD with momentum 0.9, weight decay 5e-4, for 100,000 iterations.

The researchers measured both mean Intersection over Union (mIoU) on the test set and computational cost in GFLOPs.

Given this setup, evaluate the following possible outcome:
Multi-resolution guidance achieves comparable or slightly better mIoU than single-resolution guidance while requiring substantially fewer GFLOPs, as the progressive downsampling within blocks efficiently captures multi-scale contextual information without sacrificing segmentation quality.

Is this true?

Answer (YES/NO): NO